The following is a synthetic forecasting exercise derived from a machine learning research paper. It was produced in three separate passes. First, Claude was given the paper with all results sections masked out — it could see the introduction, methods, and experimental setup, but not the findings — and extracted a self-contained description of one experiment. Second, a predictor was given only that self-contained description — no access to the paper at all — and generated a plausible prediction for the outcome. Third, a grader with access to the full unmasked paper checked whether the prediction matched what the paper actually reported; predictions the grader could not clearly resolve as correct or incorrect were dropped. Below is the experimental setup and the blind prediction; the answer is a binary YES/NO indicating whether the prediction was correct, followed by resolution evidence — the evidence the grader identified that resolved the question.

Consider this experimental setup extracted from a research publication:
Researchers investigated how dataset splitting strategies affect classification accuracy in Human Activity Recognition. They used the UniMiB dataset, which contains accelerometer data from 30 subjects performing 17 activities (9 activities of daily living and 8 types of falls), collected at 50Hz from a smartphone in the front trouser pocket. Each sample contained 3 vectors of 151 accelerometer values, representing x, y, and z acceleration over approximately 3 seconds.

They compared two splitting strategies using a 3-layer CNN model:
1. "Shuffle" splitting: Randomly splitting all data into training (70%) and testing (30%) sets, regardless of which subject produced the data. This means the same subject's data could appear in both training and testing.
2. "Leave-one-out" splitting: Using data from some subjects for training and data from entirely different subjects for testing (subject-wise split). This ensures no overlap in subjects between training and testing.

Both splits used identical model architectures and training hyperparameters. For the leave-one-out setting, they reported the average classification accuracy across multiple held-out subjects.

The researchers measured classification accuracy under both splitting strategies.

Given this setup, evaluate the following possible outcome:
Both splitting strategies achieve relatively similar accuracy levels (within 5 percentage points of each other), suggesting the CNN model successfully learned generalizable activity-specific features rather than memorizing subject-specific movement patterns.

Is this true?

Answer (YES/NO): NO